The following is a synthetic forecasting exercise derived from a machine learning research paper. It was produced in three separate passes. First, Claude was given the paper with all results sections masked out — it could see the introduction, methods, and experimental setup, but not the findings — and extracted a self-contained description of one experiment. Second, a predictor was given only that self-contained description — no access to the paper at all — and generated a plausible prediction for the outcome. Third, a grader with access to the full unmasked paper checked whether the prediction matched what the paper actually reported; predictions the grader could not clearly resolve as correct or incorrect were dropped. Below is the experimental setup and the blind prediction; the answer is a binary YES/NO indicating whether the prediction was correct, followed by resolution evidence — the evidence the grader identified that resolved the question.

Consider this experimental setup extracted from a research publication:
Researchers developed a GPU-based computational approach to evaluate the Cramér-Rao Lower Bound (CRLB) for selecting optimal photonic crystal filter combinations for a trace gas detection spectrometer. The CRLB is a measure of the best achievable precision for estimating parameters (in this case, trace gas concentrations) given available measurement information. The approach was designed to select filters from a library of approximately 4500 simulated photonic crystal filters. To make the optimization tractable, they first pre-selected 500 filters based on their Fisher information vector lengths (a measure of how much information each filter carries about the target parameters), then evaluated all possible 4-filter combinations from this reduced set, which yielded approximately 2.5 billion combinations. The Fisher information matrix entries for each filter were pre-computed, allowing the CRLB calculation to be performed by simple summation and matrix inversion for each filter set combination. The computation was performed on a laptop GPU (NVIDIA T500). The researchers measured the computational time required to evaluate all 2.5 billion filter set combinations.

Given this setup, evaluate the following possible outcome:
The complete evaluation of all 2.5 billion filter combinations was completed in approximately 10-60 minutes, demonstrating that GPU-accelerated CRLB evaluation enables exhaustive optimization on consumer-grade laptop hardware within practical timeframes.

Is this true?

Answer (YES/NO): NO